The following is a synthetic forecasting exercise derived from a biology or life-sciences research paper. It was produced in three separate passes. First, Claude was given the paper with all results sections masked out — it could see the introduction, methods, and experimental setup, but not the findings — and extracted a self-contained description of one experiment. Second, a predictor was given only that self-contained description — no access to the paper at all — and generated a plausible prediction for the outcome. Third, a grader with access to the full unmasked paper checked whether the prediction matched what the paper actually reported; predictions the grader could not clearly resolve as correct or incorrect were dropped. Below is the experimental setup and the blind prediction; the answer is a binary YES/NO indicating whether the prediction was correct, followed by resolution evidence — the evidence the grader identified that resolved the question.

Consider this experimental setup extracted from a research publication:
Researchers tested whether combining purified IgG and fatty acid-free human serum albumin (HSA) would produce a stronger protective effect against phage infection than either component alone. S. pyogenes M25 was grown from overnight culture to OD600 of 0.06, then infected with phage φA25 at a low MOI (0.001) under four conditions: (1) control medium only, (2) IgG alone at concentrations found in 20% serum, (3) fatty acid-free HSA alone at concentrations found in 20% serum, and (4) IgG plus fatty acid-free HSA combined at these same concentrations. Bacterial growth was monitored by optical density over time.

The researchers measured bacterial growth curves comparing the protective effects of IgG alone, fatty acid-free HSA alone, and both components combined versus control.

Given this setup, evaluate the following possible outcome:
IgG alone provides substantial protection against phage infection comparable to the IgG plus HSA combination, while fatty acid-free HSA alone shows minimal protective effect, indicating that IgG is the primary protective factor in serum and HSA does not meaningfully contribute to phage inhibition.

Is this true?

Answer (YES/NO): NO